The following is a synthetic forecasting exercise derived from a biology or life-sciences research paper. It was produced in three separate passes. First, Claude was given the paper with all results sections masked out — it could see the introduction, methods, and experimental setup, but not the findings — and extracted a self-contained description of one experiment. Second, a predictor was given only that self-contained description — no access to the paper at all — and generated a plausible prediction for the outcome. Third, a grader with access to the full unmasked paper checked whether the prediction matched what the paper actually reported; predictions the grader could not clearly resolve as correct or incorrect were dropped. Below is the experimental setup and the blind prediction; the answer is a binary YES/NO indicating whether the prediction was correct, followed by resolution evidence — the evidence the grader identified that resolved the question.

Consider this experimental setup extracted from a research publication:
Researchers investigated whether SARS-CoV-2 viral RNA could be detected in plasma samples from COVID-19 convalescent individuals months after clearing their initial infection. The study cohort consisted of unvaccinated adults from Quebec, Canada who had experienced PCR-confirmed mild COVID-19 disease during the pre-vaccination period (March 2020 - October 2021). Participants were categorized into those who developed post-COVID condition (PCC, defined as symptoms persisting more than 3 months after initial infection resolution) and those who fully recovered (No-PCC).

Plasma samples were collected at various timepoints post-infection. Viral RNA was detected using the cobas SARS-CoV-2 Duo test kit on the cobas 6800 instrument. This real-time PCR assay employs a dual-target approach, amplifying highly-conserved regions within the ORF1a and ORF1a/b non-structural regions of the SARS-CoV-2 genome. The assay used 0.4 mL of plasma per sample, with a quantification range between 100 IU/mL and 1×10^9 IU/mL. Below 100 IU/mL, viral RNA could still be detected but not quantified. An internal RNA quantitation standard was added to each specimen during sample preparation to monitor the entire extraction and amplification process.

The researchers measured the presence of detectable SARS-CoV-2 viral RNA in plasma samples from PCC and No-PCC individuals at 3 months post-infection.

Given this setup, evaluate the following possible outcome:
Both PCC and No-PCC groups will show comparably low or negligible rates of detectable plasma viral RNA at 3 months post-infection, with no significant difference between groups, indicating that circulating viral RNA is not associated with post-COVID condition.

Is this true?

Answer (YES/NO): YES